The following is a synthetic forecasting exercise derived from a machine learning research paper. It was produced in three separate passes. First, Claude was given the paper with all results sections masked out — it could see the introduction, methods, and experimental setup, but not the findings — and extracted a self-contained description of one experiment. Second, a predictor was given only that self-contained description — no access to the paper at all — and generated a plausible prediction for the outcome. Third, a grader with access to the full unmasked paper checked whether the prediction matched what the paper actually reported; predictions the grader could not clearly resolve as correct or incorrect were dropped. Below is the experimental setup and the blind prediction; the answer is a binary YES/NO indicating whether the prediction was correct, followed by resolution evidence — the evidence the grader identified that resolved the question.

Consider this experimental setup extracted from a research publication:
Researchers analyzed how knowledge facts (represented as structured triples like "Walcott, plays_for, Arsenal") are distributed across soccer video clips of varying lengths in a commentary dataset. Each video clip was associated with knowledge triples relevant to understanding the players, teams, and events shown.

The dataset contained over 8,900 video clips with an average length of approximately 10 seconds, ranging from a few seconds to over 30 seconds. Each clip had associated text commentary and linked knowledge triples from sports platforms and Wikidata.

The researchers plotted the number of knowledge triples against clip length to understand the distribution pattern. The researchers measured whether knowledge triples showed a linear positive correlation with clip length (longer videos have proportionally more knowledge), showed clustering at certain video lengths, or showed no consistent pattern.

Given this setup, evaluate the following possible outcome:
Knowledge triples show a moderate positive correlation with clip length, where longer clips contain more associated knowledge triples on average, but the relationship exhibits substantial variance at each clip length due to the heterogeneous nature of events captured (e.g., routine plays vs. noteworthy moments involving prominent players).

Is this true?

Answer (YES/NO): NO